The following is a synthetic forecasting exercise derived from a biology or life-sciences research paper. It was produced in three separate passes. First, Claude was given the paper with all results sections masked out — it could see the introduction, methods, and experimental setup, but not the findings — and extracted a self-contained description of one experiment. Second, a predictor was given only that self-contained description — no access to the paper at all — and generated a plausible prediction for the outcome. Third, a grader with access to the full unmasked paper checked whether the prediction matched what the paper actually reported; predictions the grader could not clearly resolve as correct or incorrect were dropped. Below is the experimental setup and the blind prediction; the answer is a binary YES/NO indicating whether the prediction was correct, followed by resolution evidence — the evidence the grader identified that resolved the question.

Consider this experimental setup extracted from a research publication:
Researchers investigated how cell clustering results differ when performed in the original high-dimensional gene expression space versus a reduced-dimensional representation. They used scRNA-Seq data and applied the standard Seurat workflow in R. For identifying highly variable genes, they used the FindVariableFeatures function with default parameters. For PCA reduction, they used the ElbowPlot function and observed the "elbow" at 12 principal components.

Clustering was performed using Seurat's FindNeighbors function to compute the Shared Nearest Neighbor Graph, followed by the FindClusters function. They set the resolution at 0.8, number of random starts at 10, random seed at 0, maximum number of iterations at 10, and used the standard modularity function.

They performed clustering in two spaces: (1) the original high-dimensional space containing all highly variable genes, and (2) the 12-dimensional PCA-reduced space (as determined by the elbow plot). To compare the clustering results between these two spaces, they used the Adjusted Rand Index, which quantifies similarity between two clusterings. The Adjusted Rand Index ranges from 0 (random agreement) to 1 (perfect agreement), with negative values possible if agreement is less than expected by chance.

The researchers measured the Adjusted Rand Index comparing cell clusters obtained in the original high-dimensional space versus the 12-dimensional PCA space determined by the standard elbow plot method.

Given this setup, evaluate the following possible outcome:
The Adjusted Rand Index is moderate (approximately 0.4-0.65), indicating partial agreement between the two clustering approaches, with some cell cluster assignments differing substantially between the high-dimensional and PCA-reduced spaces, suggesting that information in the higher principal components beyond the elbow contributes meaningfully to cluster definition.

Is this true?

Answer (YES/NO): YES